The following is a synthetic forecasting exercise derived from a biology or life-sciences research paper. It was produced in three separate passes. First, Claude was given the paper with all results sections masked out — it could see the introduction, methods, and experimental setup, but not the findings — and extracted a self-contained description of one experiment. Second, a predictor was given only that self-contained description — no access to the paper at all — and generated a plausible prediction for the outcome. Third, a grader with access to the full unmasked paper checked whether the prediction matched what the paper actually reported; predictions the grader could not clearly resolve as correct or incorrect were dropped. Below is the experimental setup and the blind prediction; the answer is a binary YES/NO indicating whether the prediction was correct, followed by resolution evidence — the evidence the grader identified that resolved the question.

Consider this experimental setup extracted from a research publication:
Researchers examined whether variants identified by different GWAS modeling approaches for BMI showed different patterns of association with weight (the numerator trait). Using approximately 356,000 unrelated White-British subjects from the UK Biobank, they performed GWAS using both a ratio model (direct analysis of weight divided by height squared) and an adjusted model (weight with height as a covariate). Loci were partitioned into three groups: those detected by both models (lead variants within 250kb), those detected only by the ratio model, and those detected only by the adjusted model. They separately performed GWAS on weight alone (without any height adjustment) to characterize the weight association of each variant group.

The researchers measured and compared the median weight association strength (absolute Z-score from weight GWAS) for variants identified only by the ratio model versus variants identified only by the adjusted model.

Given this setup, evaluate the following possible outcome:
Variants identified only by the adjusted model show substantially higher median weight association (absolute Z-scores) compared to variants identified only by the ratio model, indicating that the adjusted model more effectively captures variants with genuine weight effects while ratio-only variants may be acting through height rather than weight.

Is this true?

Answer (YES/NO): YES